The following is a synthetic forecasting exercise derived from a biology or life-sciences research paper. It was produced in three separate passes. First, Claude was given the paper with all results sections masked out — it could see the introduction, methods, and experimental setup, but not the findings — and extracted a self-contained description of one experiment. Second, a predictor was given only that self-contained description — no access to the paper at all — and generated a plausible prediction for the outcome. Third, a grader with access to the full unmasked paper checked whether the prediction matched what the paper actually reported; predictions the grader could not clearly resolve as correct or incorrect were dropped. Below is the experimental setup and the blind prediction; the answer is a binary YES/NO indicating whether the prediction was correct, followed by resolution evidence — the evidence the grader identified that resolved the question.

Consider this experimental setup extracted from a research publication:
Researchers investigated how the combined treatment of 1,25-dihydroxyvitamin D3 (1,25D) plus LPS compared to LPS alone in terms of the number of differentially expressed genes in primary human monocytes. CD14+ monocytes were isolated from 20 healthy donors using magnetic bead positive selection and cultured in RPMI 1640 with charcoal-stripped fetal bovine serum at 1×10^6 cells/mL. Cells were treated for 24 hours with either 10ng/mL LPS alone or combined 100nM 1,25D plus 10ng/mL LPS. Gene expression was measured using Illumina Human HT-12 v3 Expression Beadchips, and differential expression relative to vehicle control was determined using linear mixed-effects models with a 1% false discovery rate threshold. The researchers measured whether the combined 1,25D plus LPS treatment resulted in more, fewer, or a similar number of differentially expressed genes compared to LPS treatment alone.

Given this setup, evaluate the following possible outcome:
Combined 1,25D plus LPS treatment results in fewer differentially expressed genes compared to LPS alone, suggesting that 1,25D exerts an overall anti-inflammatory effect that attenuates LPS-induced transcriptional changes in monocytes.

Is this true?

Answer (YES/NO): NO